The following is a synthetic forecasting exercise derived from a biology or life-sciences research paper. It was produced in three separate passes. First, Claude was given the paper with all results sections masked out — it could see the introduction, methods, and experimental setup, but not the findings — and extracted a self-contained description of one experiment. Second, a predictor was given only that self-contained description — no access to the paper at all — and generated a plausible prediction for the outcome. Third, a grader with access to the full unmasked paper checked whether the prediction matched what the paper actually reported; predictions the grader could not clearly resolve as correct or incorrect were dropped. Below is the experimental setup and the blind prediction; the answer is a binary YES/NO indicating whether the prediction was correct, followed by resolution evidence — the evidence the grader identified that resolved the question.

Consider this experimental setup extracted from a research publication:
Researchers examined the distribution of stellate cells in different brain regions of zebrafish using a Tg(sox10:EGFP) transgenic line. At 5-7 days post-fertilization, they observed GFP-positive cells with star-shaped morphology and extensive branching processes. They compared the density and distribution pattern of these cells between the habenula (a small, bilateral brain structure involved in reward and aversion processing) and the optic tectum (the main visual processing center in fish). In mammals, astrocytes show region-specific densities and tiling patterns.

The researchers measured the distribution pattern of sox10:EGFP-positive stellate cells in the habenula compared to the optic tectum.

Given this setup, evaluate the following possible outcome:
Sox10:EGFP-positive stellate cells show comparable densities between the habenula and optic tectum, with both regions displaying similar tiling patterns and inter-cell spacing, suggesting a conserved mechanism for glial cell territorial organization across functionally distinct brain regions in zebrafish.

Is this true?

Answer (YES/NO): NO